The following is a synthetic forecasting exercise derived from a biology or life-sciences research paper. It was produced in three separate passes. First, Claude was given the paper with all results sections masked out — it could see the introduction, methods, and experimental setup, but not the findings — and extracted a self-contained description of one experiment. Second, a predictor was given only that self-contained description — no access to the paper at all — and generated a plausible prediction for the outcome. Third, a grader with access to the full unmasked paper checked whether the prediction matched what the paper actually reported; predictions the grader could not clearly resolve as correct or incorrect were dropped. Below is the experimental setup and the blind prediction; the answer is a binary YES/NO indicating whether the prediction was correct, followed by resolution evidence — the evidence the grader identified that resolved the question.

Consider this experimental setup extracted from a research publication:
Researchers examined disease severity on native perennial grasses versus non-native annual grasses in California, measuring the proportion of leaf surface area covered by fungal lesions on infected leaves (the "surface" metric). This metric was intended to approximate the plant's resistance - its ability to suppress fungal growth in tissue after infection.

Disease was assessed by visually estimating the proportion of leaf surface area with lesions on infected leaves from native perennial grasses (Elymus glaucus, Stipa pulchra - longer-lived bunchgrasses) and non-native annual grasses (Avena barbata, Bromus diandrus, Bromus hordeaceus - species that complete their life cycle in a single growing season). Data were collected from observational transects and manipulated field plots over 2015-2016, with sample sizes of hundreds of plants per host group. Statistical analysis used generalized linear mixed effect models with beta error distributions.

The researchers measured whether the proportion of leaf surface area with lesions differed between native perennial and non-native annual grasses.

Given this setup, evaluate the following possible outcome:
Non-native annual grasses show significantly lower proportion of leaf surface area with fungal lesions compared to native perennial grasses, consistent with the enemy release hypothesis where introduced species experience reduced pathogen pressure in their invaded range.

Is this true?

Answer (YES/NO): NO